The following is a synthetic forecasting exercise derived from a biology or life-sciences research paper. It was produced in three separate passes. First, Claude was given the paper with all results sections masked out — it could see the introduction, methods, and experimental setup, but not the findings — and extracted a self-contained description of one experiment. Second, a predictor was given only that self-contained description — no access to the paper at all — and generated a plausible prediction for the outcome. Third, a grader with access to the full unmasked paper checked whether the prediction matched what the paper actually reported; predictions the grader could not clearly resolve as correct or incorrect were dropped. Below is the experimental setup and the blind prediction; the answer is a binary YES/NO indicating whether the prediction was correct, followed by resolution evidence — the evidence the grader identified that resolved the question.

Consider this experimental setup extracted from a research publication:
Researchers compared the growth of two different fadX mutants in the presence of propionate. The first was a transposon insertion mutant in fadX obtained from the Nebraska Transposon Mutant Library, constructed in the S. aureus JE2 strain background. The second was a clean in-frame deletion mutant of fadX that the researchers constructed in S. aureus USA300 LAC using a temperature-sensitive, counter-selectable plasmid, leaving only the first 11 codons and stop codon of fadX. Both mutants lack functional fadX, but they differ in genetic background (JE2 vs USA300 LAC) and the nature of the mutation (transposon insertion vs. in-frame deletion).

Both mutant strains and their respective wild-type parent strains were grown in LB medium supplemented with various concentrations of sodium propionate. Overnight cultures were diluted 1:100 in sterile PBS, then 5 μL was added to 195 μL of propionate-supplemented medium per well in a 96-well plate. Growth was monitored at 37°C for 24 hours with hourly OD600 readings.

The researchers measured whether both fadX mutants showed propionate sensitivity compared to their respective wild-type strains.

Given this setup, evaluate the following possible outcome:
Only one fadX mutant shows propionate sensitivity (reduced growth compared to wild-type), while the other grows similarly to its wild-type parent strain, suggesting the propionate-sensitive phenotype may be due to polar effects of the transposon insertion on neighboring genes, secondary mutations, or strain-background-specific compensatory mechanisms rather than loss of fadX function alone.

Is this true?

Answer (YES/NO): NO